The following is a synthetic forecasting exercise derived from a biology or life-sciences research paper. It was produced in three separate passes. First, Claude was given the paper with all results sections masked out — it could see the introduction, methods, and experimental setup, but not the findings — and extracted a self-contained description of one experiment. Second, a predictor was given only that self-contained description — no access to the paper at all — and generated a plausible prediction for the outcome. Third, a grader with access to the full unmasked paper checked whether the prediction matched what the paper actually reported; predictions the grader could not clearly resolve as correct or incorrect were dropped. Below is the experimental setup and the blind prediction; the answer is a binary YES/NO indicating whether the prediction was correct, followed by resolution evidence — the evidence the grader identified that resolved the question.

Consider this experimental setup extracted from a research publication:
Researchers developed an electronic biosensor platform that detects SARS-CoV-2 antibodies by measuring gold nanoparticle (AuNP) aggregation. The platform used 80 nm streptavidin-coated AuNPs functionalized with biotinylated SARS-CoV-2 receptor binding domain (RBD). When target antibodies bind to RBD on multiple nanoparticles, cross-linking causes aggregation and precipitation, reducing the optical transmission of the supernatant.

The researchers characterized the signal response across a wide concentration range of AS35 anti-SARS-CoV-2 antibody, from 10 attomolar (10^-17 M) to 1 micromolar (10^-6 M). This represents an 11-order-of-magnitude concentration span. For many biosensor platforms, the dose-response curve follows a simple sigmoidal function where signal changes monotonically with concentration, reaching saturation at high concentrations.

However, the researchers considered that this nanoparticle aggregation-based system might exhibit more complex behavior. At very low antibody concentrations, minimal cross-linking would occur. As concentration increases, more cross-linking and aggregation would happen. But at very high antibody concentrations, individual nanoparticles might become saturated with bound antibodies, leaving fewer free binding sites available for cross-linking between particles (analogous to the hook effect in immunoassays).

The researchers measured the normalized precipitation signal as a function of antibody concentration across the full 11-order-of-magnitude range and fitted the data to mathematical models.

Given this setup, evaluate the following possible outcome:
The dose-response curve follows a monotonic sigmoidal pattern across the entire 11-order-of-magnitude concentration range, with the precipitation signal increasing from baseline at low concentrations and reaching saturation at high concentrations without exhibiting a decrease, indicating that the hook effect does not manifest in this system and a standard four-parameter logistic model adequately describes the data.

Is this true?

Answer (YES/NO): NO